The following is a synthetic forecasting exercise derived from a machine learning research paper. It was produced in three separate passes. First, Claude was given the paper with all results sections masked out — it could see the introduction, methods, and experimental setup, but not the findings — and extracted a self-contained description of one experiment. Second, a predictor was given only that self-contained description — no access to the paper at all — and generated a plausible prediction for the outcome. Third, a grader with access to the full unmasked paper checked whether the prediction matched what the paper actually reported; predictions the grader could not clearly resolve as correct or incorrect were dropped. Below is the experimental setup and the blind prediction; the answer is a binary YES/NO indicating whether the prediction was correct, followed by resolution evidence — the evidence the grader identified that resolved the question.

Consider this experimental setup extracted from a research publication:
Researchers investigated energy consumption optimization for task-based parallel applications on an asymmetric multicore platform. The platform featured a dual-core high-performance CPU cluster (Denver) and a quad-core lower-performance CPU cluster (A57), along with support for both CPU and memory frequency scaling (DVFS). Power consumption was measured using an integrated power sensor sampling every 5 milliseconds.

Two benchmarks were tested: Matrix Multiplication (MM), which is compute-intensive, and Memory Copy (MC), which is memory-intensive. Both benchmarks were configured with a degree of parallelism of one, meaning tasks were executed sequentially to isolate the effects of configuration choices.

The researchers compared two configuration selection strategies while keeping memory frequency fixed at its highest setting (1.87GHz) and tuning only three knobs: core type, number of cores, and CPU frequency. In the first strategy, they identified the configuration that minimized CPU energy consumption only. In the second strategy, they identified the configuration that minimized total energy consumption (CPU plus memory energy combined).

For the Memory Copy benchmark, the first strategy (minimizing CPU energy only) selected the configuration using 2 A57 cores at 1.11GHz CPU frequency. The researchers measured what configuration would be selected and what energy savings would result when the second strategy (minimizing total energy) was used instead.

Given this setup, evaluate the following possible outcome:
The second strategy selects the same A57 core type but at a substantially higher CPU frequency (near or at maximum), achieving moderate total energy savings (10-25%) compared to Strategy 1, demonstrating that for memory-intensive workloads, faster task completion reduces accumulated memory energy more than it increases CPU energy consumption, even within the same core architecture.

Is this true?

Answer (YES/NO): NO